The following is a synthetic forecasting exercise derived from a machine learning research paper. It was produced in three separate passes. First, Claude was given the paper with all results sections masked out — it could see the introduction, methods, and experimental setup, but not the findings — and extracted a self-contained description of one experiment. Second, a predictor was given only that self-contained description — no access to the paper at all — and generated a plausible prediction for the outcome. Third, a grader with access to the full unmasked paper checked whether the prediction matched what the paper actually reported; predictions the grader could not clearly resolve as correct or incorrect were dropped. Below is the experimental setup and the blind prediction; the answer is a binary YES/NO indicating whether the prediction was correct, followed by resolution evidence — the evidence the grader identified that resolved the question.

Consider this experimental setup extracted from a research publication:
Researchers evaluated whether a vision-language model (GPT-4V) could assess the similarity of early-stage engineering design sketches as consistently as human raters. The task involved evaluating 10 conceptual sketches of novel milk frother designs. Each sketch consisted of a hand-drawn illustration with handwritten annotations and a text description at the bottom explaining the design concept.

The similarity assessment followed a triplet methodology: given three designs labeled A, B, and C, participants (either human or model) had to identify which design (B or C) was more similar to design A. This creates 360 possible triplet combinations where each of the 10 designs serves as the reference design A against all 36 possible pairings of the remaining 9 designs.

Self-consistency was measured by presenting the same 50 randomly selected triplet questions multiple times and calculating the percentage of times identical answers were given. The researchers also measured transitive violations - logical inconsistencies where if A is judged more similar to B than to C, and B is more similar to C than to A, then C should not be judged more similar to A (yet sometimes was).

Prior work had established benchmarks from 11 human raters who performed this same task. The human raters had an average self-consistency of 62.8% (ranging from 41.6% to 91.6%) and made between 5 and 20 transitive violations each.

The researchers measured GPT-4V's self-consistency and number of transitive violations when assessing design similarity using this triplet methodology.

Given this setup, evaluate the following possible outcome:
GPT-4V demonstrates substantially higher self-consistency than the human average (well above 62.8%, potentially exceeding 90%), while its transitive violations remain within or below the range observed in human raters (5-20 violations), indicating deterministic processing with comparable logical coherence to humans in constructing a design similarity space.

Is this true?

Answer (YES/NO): YES